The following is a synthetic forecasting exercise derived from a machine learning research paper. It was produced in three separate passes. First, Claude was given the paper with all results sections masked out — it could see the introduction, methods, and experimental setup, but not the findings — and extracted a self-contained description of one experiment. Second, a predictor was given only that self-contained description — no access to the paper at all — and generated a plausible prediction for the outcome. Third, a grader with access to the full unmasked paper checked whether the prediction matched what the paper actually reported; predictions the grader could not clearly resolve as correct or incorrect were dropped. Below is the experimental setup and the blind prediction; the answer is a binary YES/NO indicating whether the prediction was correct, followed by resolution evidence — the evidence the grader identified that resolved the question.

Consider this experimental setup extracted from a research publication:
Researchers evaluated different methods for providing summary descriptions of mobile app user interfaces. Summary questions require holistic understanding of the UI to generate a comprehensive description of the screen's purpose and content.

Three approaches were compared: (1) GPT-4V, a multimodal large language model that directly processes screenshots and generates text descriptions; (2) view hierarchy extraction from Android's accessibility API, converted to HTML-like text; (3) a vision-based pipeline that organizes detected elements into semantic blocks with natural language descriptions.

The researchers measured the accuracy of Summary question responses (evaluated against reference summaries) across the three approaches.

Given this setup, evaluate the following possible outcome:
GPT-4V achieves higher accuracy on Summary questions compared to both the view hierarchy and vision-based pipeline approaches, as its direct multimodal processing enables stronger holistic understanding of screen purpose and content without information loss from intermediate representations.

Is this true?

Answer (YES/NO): NO